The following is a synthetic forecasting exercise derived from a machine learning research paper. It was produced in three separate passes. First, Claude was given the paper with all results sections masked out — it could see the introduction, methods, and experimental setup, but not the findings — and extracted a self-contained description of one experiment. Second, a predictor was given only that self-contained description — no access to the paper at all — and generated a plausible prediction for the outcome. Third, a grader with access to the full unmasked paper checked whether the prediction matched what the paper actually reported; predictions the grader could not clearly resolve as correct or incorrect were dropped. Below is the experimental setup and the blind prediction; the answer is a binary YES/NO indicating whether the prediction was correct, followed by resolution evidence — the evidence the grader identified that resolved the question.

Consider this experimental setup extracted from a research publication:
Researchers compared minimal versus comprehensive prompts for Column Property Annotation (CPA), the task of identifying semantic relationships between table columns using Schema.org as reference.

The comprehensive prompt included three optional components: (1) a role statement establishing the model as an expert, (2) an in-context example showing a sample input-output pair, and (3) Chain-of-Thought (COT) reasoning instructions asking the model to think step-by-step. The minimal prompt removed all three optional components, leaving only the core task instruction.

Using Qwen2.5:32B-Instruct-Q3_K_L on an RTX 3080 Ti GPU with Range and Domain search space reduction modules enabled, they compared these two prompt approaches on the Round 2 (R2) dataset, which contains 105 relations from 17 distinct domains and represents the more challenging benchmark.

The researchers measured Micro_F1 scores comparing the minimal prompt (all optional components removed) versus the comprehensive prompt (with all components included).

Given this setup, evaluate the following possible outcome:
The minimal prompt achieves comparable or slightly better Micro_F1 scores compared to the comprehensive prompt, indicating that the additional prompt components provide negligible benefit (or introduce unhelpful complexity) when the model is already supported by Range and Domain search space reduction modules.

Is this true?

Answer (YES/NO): NO